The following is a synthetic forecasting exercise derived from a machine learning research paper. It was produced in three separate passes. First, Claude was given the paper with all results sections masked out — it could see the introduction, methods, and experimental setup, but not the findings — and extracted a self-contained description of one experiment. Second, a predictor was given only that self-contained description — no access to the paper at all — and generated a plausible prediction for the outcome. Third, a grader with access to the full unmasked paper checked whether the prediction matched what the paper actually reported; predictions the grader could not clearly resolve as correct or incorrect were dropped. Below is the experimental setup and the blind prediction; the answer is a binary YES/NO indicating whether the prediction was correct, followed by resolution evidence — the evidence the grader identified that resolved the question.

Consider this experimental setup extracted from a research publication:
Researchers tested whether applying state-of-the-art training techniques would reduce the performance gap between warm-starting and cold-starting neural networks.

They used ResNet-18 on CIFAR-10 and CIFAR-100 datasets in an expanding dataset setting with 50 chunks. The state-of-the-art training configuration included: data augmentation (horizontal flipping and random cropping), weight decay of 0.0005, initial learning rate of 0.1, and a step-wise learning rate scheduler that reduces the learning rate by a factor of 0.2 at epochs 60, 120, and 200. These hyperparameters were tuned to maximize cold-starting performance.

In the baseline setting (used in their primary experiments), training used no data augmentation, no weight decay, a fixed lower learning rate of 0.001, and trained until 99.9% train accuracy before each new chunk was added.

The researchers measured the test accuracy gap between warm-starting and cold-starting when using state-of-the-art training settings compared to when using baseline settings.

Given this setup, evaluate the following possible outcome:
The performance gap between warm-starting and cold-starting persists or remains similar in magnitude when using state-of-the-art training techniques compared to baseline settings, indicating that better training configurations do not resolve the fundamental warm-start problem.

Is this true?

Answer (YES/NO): NO